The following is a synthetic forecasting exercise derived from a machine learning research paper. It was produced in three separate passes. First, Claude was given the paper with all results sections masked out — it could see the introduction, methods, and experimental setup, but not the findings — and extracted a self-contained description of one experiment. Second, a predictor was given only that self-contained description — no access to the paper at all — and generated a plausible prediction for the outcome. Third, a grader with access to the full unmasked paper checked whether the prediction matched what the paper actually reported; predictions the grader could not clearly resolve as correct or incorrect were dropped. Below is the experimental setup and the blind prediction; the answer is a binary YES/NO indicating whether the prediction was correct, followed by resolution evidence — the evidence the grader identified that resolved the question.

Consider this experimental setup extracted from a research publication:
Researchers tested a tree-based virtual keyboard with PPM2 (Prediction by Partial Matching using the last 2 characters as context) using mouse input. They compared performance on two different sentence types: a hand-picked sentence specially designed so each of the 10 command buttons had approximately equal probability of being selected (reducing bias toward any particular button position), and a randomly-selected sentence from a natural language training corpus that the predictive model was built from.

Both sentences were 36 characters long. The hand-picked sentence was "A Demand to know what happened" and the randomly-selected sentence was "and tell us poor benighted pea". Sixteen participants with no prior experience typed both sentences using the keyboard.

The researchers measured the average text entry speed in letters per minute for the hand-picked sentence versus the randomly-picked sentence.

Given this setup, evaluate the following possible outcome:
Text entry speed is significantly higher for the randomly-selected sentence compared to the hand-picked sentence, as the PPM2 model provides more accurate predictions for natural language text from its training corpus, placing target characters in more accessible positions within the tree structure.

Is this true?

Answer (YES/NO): NO